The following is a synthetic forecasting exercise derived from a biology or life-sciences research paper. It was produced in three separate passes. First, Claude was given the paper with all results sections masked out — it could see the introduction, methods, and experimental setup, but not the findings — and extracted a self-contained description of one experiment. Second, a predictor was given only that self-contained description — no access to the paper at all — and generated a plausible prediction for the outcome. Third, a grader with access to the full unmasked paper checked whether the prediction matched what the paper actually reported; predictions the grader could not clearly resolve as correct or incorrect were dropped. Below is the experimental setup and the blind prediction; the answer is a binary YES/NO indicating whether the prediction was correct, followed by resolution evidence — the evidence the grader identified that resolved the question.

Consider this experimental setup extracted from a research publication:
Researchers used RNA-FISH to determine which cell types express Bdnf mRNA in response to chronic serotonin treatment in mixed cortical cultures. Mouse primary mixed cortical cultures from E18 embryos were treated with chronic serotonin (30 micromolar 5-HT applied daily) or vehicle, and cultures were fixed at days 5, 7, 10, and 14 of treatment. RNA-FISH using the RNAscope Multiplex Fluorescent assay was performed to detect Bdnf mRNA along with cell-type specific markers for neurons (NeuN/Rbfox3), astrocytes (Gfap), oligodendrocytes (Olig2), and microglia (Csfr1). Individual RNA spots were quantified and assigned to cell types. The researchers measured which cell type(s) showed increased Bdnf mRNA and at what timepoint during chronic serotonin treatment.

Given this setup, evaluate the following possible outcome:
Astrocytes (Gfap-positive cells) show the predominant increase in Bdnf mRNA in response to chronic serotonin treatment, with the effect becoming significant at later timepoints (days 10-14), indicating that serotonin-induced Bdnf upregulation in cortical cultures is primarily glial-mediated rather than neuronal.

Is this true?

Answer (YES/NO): NO